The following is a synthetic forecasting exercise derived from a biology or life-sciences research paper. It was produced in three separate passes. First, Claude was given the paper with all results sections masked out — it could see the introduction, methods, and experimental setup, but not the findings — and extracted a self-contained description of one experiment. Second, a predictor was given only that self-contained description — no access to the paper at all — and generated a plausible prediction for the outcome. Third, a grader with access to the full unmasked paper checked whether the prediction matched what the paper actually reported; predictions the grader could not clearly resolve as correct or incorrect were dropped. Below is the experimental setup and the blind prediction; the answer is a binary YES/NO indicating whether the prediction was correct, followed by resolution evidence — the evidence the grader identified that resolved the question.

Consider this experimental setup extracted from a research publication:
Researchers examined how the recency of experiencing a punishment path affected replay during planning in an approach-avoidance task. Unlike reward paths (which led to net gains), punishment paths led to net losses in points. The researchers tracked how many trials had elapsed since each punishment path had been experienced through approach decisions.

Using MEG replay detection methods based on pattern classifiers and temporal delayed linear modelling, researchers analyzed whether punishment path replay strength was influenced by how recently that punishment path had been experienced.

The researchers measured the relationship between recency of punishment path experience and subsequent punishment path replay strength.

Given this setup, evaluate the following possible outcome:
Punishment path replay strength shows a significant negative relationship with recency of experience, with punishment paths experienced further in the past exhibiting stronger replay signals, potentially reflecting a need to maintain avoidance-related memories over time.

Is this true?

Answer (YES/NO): NO